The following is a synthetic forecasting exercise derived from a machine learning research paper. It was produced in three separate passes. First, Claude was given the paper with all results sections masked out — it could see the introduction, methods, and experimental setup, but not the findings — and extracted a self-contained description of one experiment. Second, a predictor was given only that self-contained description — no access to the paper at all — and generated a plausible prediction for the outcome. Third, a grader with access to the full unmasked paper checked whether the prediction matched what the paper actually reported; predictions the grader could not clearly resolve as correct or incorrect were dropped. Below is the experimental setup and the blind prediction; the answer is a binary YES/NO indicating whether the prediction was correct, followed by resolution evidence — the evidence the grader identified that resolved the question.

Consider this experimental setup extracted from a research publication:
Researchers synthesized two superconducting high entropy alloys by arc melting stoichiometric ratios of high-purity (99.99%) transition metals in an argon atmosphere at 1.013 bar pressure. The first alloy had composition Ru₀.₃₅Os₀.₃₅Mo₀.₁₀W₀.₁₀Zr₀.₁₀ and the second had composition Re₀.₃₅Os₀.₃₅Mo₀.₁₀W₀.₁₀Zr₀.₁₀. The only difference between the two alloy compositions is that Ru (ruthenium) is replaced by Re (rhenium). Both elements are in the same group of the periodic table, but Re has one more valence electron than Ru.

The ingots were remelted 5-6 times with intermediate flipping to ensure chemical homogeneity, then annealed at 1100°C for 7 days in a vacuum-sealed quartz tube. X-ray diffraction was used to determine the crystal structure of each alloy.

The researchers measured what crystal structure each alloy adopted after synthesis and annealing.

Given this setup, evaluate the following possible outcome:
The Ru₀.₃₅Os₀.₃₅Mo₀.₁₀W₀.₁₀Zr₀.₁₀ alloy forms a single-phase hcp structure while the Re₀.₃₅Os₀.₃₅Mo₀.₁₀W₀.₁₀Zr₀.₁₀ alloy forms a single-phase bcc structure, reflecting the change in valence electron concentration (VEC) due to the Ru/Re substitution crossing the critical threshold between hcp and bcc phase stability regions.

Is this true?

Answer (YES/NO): NO